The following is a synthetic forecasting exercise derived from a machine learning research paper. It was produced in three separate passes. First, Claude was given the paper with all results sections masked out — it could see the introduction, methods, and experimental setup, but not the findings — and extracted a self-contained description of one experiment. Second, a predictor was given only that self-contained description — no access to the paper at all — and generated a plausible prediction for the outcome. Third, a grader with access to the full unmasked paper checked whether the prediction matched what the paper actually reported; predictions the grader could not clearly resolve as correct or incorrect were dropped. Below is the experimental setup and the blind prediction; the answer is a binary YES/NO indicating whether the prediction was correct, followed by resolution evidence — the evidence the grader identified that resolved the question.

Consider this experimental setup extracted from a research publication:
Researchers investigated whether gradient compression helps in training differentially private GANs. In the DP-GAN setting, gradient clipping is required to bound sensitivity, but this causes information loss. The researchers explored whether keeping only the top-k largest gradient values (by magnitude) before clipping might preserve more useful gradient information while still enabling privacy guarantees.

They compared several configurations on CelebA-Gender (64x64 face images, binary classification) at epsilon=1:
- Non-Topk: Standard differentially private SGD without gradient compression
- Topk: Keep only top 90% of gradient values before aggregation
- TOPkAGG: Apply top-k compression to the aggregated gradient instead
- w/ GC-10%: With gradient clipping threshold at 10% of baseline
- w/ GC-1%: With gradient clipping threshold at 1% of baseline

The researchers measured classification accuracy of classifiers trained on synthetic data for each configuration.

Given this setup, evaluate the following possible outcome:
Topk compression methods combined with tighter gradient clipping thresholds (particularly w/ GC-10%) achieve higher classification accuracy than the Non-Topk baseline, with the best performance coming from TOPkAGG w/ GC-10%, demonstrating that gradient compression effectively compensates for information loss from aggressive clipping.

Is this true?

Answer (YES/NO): NO